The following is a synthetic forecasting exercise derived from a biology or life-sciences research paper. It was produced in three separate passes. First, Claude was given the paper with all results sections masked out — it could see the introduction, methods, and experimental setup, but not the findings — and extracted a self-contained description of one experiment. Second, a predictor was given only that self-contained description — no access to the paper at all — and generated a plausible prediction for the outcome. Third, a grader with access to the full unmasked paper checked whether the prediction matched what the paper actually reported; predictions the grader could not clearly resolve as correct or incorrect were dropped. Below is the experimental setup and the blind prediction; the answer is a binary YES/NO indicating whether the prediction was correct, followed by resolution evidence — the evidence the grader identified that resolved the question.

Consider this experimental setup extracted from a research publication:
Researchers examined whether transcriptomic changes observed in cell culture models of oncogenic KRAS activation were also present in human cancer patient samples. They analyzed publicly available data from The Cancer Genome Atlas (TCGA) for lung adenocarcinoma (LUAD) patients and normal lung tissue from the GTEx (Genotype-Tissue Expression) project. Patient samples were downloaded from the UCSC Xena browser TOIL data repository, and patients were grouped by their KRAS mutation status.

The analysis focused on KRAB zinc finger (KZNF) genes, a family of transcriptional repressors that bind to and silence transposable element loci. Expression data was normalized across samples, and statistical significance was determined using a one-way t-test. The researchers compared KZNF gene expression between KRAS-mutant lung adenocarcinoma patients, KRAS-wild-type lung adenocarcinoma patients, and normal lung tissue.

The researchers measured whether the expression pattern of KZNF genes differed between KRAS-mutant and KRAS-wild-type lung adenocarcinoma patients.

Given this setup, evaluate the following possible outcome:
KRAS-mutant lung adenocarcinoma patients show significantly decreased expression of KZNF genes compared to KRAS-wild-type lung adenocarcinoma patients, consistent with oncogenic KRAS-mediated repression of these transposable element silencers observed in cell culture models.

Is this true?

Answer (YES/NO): YES